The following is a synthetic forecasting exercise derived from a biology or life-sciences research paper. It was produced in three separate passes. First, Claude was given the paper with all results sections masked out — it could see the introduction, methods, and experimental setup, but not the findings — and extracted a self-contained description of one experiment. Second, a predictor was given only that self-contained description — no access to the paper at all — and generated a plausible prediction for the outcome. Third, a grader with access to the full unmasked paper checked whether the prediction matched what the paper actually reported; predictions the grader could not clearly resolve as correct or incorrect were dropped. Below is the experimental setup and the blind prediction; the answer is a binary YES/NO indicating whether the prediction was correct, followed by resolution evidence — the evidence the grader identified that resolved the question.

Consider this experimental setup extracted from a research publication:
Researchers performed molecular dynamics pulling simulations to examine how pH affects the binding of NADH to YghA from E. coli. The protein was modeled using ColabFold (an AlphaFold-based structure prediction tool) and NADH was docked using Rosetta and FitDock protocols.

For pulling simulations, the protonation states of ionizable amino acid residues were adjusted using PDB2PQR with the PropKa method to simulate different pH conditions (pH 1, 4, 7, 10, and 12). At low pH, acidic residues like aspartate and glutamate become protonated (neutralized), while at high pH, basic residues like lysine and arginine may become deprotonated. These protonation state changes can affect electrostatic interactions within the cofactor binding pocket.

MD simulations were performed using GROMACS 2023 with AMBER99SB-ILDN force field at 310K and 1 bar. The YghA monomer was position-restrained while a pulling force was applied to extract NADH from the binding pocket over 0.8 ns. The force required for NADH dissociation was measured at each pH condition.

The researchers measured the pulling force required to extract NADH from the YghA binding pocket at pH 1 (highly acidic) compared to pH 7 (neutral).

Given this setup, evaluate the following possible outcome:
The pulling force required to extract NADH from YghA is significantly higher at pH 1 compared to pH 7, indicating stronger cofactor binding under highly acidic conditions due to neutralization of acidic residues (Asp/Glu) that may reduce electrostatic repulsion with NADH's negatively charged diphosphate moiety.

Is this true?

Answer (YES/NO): NO